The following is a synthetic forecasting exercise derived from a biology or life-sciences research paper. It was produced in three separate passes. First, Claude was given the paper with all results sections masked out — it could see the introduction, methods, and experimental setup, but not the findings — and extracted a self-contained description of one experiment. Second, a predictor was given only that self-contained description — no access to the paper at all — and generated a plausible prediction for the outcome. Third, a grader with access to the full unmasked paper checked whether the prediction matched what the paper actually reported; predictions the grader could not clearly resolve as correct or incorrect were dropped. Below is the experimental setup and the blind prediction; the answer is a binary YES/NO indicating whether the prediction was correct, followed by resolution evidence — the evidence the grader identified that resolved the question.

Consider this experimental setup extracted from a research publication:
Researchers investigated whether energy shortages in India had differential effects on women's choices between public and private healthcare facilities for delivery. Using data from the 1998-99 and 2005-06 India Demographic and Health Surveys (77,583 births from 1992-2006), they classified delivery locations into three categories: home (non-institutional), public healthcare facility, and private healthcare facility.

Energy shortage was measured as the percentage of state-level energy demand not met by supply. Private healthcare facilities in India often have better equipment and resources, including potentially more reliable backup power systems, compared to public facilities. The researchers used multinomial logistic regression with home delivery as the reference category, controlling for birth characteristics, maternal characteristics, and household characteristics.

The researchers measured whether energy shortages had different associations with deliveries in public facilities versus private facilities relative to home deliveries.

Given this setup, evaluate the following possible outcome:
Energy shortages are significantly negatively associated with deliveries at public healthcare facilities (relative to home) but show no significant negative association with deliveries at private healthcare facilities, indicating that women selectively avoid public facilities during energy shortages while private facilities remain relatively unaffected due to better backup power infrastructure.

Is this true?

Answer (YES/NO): NO